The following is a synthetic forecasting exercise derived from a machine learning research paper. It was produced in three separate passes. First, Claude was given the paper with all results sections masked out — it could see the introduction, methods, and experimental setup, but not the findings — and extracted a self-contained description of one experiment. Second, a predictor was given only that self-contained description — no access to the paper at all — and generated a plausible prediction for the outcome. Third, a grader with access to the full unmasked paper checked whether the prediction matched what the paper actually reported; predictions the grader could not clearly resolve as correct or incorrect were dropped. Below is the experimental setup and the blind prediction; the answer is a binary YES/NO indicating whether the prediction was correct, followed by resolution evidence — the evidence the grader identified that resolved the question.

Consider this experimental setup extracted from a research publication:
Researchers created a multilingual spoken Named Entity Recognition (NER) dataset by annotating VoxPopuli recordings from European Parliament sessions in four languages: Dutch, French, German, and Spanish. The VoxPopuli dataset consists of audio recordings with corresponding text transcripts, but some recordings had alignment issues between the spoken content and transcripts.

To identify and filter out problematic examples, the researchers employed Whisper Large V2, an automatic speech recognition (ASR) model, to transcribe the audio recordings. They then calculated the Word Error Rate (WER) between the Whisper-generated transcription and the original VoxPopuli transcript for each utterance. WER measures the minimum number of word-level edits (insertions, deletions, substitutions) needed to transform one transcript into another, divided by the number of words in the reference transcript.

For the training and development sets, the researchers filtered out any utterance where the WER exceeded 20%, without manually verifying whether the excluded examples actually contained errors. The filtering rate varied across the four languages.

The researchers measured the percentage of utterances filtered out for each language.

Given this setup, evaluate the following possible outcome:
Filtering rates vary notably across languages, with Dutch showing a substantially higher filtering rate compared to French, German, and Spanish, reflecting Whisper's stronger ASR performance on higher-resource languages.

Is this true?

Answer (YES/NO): NO